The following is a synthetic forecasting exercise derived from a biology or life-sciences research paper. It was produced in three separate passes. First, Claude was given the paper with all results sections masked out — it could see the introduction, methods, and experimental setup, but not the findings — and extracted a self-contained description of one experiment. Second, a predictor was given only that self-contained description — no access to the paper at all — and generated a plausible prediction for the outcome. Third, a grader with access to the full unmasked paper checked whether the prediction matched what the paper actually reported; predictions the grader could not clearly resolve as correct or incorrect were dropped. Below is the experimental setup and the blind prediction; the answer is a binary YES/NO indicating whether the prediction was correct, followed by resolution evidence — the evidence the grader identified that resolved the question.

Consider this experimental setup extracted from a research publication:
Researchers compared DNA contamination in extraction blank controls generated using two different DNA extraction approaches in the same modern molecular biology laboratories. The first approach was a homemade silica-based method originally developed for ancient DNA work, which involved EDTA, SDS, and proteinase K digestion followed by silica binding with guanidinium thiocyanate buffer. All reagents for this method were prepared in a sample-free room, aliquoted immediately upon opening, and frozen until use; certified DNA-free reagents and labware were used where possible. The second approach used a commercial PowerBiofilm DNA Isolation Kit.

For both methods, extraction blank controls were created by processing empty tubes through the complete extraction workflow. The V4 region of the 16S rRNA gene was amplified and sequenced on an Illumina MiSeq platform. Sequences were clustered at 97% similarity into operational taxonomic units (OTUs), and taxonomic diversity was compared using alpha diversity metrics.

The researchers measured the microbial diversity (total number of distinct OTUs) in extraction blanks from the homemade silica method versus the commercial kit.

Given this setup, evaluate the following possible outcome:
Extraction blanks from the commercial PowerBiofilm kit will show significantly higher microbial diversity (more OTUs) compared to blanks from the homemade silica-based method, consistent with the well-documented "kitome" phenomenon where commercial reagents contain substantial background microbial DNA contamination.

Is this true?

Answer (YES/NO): YES